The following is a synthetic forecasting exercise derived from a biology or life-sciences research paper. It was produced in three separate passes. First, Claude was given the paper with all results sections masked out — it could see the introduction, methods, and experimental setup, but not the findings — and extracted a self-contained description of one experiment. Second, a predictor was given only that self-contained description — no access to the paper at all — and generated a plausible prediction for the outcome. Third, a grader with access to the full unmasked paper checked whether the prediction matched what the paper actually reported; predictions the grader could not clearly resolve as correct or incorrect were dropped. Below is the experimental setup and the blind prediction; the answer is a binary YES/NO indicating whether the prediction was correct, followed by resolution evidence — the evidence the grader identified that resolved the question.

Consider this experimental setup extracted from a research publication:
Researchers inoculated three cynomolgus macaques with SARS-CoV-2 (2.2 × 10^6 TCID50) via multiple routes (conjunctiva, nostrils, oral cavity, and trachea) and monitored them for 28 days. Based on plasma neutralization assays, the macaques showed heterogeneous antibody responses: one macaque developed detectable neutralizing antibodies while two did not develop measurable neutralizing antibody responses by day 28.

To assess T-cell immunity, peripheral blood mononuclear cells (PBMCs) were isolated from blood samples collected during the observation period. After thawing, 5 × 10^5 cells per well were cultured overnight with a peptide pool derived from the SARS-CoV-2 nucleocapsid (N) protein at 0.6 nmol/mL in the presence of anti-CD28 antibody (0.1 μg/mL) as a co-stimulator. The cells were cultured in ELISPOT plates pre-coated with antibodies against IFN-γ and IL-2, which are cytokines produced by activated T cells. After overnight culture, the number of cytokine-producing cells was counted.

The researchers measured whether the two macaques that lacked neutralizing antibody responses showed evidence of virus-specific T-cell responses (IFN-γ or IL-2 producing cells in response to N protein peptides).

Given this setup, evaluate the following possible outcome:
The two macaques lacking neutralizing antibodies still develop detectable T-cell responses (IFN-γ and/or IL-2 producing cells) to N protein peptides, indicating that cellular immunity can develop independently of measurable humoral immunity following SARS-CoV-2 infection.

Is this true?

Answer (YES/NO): YES